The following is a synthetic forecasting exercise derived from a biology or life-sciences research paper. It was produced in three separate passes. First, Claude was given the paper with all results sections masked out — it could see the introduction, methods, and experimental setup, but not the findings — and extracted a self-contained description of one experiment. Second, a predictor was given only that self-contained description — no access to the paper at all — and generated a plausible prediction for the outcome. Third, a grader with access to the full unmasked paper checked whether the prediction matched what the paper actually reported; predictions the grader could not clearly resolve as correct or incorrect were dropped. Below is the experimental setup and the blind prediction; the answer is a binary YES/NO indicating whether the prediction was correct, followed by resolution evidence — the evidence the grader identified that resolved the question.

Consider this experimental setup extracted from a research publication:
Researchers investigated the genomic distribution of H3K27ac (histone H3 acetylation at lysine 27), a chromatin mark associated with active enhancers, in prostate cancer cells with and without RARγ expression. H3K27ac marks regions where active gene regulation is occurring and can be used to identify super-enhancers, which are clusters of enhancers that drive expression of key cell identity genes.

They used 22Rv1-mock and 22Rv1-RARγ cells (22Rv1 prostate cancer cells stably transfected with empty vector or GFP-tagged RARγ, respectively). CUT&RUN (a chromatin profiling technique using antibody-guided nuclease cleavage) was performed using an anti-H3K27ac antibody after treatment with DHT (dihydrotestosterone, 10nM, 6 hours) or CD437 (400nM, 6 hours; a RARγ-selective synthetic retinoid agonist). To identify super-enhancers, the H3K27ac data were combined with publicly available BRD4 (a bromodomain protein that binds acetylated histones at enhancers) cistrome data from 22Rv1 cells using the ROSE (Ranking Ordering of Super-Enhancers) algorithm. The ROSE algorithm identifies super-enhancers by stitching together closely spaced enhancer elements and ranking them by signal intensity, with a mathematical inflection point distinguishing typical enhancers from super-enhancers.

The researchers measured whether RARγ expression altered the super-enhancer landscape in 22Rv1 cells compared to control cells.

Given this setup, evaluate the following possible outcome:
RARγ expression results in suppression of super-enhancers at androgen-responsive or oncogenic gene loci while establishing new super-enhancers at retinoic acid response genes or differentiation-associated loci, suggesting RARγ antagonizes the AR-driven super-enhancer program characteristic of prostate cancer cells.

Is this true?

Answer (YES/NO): NO